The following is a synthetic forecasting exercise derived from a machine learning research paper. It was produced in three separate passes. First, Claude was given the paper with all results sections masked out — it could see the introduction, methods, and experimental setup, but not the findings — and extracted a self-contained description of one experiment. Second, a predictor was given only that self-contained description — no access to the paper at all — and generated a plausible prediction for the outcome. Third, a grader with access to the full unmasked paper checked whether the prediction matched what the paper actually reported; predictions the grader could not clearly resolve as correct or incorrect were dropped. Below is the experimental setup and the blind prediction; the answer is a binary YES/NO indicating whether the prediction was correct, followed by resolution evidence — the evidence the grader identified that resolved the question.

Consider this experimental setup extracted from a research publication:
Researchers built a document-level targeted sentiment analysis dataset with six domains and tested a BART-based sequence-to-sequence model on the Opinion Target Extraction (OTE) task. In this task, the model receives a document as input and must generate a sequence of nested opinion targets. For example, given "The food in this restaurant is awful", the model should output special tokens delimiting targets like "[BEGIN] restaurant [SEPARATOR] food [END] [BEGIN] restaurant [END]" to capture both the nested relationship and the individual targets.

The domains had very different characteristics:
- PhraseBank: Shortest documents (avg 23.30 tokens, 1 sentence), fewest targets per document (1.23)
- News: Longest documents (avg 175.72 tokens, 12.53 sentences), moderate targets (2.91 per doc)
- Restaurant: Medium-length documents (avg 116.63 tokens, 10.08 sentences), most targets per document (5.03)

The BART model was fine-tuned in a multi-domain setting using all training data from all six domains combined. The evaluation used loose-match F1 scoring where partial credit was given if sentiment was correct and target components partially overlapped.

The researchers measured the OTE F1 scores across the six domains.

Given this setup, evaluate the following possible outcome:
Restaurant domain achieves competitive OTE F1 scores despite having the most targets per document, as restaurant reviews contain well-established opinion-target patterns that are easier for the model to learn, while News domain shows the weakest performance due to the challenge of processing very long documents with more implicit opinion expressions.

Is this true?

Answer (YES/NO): NO